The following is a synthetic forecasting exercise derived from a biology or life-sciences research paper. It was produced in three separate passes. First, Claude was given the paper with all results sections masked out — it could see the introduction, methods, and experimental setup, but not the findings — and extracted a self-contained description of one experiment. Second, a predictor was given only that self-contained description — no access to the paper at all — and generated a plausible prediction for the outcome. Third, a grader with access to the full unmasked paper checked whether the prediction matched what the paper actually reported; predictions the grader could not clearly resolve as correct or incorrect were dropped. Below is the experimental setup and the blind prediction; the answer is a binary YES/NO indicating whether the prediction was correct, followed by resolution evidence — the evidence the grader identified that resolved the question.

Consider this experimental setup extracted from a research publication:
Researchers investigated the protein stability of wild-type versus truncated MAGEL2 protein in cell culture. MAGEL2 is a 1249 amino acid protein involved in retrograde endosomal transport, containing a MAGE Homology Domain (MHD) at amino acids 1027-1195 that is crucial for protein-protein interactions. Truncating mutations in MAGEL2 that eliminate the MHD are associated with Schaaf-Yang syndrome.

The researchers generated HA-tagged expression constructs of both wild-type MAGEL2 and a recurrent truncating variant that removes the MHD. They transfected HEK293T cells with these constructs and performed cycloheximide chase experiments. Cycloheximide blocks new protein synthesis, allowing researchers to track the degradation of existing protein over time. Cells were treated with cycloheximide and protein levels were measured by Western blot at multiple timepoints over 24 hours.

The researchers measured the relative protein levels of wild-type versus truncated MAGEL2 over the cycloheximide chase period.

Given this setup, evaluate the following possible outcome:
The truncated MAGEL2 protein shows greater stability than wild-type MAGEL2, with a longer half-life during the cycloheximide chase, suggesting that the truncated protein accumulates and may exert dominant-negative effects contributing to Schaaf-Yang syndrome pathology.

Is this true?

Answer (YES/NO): NO